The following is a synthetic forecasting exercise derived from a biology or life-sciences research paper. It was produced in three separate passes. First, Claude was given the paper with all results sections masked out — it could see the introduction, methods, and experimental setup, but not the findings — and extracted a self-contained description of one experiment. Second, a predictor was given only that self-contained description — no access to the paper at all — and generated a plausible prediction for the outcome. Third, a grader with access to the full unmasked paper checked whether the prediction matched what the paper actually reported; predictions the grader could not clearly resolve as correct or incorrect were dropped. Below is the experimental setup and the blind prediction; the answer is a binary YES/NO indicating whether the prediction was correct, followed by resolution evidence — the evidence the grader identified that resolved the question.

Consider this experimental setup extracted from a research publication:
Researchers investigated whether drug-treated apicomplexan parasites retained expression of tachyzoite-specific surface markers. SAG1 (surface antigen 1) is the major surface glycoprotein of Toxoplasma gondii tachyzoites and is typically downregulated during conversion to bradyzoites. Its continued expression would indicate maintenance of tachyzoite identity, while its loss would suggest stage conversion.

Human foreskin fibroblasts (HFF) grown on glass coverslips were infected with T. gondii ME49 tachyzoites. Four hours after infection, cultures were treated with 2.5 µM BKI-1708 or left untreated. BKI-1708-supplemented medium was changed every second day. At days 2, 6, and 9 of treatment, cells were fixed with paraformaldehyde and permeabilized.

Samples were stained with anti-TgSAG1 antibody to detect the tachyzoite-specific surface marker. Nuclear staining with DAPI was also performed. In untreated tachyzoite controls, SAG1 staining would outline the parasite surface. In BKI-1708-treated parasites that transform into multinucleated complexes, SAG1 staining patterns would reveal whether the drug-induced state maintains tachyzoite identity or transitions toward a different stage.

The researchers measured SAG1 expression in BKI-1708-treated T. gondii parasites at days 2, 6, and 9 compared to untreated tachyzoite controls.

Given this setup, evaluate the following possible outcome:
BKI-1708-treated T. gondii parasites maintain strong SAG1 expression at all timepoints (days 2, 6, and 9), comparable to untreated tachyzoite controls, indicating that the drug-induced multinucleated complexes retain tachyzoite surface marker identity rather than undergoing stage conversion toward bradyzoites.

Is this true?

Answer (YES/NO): NO